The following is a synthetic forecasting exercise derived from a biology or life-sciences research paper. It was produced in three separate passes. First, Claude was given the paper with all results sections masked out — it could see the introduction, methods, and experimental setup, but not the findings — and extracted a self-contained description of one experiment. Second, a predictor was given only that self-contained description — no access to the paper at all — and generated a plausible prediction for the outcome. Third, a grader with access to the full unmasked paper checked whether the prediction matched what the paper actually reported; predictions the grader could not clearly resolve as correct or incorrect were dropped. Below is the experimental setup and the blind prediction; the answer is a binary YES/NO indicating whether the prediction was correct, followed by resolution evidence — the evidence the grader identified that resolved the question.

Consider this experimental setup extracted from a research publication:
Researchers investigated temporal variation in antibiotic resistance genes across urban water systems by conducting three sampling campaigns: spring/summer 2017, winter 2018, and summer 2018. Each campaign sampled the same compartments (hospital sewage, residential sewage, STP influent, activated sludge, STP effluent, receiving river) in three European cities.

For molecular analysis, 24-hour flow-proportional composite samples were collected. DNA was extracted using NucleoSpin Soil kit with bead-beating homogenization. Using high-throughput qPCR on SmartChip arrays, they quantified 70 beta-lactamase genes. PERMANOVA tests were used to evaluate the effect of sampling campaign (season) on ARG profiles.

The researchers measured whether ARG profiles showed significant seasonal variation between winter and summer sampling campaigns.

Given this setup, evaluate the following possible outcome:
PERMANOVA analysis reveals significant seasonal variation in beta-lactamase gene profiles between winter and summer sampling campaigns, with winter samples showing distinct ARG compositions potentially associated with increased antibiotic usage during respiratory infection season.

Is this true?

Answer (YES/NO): NO